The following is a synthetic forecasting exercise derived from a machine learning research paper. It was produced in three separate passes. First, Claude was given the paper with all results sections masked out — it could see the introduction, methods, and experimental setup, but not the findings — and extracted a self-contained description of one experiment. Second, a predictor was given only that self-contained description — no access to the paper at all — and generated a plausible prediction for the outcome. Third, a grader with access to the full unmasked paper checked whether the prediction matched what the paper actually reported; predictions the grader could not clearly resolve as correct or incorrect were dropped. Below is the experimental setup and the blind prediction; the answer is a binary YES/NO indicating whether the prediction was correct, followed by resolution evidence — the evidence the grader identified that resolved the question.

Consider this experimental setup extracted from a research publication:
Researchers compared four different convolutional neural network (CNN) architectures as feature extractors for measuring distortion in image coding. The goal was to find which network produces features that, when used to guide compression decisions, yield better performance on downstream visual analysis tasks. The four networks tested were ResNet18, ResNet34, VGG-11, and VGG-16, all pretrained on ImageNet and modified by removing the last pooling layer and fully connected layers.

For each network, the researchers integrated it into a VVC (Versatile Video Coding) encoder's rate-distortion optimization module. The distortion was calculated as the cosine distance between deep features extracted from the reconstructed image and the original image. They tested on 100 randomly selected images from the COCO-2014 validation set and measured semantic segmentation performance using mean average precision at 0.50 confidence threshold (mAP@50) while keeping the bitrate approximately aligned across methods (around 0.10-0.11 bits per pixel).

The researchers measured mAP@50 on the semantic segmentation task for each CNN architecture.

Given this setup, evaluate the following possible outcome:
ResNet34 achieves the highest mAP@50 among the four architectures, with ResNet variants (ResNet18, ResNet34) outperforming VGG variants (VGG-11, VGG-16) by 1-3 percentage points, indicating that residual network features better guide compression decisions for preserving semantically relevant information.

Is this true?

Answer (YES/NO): NO